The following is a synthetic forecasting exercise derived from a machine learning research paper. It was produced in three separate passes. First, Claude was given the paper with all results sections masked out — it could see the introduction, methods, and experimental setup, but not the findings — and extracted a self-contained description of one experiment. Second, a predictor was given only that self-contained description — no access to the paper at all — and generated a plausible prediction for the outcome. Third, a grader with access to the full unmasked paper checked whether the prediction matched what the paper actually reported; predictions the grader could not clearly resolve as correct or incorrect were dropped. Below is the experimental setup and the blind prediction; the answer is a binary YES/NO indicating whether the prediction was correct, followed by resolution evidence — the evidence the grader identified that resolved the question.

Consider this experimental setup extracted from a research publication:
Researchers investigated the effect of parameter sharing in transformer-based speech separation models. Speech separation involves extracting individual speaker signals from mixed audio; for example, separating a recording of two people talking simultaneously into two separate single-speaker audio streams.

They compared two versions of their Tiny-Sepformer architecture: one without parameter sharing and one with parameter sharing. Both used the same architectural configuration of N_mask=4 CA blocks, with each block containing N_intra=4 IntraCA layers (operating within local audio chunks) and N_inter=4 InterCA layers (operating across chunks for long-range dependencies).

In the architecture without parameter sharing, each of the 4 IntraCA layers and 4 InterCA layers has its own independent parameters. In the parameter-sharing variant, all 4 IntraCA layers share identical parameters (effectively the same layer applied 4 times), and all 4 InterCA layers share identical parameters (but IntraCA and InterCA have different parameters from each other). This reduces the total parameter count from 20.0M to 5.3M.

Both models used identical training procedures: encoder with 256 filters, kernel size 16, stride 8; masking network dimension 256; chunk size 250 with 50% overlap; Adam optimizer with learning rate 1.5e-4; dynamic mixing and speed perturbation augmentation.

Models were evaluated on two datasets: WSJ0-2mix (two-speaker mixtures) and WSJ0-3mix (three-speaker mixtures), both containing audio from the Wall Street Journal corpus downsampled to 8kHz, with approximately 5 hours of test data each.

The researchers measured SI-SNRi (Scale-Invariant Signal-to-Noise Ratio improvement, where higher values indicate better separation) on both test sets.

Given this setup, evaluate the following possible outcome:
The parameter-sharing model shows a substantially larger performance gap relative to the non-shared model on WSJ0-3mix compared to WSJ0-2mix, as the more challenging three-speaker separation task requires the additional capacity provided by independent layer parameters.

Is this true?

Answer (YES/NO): YES